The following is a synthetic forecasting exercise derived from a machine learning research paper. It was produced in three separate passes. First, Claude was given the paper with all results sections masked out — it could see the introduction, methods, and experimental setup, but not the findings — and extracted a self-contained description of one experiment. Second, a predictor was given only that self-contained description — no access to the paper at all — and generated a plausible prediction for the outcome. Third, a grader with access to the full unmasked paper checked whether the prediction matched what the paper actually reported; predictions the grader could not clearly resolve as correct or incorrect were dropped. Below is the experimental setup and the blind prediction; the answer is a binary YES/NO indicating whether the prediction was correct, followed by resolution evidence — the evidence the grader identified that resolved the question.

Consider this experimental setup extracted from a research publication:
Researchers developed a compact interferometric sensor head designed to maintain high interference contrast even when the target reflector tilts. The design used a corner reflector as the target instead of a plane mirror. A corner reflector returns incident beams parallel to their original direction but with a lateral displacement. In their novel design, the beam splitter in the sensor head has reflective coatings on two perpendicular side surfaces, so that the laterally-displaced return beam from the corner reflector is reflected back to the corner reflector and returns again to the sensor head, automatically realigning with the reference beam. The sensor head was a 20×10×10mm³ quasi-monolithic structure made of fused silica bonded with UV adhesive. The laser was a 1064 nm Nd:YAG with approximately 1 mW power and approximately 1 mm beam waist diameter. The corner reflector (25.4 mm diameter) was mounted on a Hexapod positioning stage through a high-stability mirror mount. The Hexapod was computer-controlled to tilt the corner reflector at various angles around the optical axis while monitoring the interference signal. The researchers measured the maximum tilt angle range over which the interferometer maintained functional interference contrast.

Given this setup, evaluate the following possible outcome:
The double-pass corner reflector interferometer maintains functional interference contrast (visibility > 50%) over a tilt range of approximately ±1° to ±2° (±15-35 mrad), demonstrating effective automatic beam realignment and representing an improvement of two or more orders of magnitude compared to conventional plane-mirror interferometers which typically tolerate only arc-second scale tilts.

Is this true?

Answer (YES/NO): NO